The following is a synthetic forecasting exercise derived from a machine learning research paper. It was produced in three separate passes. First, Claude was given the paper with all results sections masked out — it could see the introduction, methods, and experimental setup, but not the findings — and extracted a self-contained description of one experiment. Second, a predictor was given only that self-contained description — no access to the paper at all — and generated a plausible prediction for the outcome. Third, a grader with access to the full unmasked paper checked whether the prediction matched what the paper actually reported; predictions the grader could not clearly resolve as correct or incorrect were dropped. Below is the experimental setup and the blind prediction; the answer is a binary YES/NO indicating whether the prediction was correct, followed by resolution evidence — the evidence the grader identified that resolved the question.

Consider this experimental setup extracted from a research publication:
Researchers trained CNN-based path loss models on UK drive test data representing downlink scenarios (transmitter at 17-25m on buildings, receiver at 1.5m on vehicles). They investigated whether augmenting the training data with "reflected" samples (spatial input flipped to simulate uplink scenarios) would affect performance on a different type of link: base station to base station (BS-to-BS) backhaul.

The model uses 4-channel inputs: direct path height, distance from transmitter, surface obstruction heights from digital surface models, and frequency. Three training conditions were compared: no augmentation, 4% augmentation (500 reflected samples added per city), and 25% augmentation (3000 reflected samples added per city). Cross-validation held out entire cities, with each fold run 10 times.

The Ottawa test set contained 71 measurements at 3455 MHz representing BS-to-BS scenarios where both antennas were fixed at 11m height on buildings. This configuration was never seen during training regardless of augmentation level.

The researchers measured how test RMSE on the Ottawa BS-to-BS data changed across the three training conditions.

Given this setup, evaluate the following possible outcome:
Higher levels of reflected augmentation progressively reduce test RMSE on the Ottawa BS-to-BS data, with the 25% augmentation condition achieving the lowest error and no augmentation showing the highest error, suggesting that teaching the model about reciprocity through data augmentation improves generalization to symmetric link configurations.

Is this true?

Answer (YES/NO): YES